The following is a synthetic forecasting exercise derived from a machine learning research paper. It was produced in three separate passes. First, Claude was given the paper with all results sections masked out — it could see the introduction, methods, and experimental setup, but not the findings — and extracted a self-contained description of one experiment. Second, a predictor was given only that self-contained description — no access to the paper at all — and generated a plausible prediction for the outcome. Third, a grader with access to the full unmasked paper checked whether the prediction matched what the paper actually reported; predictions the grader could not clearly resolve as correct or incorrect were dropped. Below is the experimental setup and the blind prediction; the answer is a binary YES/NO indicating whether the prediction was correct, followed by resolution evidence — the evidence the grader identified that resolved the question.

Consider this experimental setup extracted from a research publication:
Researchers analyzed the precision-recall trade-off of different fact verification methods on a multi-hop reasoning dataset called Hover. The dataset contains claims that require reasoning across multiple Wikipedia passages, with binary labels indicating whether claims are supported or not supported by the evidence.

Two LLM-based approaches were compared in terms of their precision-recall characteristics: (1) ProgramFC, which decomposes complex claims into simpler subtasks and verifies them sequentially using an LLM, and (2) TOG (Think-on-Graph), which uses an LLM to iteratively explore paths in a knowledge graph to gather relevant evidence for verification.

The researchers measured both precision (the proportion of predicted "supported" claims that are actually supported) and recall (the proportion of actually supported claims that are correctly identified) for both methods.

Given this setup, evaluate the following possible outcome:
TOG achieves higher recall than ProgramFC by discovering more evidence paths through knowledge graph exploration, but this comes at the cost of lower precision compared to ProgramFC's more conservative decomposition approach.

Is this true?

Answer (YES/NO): YES